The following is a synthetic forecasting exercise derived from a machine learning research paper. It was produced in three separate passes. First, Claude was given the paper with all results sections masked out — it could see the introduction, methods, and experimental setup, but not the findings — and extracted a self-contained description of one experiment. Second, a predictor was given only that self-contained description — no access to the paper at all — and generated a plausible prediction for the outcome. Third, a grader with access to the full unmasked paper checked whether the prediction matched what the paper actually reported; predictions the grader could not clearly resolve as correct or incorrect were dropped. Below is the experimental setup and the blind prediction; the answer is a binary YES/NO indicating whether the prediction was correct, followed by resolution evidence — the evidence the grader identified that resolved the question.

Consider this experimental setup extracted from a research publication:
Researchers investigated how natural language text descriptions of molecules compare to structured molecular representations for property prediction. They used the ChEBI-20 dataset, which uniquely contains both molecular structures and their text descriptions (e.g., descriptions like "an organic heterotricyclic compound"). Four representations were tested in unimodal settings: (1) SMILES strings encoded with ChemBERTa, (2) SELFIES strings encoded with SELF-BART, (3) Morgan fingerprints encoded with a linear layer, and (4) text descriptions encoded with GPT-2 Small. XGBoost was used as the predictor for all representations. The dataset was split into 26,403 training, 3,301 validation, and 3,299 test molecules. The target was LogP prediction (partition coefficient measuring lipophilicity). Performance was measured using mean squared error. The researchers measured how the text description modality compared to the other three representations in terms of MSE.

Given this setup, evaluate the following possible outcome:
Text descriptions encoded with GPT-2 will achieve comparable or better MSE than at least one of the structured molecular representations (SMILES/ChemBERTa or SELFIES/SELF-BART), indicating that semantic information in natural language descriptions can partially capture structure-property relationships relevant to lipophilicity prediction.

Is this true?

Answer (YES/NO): NO